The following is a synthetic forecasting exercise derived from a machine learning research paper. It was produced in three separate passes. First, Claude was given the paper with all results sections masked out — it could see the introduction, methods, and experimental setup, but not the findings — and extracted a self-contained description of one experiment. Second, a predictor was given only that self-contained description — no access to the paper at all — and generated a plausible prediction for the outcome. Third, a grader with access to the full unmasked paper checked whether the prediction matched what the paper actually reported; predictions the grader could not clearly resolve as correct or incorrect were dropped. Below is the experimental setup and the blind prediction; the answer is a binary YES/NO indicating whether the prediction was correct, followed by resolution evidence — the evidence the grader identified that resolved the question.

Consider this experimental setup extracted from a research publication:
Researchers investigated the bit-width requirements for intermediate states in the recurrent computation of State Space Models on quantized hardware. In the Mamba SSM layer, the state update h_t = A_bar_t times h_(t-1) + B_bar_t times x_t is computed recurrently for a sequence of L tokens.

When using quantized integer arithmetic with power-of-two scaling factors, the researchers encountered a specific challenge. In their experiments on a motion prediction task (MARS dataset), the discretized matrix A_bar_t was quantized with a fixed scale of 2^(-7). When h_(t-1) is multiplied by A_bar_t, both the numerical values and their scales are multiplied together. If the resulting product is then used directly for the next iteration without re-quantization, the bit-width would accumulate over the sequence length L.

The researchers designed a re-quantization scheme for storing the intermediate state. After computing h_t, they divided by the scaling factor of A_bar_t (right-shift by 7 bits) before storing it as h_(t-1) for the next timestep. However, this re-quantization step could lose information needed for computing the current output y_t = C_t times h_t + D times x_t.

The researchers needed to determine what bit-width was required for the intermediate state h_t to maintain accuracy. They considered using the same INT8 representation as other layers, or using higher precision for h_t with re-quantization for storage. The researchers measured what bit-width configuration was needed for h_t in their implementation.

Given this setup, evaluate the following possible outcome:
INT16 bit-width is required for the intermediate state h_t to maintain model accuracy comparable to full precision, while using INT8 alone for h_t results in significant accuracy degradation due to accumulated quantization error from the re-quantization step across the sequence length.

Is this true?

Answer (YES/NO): NO